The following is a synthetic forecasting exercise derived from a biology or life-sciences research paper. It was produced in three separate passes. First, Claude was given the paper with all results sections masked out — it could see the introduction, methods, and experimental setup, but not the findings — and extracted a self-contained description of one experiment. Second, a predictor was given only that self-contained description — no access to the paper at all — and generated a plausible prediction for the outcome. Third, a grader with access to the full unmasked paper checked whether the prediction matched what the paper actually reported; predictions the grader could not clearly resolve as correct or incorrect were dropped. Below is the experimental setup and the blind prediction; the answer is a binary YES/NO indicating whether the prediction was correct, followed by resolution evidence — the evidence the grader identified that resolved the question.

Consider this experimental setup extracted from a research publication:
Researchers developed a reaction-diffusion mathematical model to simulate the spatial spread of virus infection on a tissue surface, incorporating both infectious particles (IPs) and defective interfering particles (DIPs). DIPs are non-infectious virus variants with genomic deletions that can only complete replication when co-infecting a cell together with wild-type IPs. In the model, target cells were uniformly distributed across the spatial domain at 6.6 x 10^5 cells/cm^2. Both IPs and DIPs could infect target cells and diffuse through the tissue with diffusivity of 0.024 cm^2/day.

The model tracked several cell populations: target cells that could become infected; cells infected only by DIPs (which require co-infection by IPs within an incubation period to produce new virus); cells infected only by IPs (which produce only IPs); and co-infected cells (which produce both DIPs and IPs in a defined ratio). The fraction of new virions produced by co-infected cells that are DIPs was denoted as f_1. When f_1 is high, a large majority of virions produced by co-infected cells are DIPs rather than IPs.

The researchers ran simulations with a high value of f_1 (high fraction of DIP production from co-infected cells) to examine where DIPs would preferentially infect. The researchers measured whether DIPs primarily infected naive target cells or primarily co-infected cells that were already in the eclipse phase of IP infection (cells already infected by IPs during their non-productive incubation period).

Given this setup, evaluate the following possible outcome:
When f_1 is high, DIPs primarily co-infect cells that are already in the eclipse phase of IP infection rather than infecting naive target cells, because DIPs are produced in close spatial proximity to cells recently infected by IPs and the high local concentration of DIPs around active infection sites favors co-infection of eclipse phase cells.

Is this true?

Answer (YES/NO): YES